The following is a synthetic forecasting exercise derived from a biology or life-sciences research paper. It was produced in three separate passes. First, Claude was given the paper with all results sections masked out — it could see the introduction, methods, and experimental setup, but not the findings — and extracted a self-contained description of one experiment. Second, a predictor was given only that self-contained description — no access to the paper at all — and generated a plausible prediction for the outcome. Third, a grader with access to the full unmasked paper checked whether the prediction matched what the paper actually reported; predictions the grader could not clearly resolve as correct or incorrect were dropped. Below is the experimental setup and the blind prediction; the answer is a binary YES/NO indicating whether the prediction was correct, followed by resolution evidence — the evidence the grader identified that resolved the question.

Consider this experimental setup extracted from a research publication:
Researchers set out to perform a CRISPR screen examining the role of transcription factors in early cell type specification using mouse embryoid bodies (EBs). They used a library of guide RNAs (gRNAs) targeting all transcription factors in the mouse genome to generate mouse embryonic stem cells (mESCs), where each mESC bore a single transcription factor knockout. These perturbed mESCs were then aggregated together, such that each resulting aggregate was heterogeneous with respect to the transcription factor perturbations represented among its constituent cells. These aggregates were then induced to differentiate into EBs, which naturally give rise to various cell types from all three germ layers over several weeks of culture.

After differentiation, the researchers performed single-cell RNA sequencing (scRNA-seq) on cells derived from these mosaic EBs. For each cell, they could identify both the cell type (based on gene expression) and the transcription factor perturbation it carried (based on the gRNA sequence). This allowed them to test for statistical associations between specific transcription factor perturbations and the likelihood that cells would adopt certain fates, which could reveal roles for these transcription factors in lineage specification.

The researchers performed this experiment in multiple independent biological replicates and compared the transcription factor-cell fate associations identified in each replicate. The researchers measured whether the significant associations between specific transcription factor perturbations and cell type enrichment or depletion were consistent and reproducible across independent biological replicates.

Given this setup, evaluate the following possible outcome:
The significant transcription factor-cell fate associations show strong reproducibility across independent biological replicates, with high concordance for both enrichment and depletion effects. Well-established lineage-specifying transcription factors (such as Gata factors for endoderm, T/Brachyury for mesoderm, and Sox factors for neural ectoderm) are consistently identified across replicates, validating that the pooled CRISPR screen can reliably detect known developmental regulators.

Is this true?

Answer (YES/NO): NO